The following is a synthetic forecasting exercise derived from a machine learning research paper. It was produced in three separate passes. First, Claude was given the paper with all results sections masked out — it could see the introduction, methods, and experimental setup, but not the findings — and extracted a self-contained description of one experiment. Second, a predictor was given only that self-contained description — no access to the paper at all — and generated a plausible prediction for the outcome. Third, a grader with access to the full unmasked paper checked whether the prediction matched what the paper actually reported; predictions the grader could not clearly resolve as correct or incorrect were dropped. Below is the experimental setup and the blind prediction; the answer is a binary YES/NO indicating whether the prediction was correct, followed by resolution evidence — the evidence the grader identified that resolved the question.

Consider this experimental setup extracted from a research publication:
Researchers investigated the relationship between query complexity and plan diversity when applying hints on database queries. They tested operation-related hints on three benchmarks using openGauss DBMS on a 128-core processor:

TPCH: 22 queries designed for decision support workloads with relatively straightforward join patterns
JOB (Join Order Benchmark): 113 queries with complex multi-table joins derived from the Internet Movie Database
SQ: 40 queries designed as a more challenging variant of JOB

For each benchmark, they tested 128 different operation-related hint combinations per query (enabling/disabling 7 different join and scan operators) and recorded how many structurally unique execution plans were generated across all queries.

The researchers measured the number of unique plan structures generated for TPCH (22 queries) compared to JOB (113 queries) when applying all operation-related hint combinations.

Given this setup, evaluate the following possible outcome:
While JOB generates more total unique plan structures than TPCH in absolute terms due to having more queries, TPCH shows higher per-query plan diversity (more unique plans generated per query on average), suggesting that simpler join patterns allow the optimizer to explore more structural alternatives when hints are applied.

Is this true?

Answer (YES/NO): NO